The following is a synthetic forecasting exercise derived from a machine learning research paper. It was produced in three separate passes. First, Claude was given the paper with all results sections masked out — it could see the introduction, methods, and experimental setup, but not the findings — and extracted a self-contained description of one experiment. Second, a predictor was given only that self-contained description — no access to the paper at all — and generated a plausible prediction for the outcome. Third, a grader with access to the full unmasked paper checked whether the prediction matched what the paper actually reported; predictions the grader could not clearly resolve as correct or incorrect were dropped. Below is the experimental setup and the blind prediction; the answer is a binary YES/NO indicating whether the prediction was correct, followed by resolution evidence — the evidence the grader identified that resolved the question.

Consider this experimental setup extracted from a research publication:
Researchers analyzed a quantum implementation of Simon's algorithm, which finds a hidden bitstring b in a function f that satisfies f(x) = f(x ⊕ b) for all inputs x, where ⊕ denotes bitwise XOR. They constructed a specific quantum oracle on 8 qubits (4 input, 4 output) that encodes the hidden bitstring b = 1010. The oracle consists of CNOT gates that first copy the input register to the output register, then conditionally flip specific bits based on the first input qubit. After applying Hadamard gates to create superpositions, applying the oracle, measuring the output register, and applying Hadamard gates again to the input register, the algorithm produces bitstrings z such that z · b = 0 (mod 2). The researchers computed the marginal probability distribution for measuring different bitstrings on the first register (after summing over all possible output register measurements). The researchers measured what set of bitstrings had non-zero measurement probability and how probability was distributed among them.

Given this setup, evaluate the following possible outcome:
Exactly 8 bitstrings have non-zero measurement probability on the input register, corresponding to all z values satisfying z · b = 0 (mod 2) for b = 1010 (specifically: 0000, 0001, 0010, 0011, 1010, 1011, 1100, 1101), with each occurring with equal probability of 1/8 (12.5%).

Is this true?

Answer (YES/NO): NO